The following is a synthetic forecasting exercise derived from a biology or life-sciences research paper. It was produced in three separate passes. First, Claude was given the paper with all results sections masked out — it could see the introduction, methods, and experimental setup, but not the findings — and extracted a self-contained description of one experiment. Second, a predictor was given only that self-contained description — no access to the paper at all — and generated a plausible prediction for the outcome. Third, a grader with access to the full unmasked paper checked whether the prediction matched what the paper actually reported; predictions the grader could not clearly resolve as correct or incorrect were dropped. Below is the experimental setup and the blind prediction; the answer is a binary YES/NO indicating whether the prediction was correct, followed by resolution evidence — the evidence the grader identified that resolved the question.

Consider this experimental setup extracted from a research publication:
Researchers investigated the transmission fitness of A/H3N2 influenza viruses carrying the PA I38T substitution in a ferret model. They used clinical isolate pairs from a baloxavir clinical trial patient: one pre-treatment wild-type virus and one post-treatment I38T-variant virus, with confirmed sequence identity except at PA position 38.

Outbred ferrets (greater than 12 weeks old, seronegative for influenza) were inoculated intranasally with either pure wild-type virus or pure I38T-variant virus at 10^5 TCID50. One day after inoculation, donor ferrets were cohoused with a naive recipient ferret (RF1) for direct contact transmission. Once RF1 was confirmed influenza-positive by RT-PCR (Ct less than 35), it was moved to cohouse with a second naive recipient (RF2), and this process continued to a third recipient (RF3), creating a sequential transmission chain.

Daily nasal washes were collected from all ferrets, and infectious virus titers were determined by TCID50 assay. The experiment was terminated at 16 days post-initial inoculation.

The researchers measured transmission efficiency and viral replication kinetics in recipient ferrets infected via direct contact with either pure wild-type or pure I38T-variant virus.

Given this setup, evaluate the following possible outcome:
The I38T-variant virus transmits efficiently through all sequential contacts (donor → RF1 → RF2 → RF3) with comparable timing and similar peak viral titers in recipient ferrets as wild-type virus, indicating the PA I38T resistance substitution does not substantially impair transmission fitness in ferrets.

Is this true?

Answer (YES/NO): YES